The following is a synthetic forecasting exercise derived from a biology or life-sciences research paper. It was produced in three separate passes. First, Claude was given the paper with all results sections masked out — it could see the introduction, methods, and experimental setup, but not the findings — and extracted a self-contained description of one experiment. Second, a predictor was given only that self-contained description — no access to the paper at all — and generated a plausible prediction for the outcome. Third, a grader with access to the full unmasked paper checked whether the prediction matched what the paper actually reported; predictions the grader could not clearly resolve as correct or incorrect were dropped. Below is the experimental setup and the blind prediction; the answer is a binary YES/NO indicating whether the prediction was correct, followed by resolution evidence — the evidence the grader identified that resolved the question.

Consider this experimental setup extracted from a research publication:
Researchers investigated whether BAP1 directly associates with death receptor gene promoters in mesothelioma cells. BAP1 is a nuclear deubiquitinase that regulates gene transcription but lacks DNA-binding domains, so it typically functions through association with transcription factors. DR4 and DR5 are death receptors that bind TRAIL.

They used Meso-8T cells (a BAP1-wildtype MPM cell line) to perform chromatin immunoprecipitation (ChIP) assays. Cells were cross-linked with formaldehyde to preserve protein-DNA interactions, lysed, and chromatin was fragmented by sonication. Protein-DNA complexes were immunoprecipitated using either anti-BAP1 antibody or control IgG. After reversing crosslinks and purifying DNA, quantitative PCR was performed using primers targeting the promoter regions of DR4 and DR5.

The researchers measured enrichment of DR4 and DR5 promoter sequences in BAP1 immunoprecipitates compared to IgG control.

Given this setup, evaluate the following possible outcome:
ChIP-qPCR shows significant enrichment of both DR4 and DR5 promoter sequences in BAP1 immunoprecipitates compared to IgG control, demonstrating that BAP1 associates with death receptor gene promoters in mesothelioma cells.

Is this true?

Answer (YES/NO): YES